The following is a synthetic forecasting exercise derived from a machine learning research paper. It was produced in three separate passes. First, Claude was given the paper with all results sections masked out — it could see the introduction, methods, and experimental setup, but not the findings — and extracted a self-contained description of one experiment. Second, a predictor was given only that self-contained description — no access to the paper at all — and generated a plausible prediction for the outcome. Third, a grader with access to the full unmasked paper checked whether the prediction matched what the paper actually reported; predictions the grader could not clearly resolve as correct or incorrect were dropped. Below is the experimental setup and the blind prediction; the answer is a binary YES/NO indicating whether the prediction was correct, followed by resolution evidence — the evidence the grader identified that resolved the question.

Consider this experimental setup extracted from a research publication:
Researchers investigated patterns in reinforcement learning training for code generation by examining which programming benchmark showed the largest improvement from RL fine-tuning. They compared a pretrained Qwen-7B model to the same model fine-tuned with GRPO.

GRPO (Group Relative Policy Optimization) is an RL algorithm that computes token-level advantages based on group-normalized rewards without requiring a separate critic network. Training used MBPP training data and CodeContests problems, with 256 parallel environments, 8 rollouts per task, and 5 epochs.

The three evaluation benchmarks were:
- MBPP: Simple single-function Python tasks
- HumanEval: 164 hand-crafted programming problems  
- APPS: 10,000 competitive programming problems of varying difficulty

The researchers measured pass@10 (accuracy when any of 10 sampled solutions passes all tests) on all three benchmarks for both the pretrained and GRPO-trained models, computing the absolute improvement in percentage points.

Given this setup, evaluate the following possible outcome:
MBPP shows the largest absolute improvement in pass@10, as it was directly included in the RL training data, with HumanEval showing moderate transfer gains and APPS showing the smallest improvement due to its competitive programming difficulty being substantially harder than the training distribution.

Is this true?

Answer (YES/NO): YES